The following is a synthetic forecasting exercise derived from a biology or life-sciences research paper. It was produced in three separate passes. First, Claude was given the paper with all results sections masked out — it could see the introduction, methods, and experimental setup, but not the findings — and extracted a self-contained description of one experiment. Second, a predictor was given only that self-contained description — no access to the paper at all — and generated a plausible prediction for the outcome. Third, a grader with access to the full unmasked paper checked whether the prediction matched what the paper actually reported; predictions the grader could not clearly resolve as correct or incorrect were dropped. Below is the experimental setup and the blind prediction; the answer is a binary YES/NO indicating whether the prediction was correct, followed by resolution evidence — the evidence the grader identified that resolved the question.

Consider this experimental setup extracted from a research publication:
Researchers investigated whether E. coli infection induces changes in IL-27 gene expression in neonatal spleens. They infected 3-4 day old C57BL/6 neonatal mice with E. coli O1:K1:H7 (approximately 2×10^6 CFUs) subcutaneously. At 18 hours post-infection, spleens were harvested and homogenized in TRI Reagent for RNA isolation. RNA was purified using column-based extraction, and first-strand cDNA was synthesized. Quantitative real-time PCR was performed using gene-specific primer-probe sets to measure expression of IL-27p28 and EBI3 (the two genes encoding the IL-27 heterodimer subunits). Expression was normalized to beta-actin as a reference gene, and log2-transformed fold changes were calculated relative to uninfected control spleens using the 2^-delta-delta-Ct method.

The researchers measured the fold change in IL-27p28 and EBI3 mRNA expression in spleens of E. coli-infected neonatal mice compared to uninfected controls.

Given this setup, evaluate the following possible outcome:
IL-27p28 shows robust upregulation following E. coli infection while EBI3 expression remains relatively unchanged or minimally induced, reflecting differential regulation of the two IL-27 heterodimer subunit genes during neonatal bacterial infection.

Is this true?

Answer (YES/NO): NO